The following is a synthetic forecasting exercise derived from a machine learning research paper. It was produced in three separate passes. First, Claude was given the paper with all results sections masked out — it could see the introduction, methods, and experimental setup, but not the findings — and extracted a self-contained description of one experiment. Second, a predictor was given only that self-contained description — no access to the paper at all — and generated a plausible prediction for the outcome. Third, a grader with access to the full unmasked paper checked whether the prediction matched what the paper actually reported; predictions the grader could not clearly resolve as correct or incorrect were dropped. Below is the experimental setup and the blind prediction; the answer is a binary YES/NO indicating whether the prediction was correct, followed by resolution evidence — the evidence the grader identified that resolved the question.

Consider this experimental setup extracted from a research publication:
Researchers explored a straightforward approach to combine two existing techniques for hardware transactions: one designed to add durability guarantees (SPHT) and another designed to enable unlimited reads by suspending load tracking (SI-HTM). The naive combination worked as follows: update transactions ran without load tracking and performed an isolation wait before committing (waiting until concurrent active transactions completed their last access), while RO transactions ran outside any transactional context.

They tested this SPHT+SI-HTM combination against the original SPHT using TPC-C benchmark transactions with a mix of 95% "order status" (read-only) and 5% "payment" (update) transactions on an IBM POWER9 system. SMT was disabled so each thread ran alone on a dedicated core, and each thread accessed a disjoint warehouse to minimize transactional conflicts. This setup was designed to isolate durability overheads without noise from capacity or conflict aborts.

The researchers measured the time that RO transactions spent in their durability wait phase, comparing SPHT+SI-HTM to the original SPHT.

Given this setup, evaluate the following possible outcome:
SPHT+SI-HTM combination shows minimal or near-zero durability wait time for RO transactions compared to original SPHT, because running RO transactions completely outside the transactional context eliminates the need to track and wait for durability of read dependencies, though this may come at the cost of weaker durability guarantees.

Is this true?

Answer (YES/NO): NO